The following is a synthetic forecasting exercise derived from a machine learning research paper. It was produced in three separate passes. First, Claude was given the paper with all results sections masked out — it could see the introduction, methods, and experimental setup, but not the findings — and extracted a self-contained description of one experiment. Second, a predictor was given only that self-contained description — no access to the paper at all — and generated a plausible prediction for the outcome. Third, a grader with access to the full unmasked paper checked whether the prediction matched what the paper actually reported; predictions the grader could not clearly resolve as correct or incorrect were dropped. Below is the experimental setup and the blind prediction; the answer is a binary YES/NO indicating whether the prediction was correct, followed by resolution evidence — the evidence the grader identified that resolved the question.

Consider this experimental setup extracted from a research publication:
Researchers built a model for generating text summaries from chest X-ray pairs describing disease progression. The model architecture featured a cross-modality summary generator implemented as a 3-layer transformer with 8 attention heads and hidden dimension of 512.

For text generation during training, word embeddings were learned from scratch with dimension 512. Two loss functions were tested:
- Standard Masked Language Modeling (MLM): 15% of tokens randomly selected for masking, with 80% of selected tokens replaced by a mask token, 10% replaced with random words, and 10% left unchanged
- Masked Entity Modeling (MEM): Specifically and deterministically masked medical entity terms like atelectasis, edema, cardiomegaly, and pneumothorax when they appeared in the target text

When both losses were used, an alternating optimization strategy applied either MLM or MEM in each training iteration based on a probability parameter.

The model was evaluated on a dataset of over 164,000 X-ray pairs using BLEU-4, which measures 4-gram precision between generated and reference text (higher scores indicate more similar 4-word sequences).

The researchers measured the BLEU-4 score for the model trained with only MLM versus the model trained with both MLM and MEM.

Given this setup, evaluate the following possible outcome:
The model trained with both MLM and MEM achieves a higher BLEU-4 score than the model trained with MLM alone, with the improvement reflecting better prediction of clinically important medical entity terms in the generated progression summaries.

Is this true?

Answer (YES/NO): YES